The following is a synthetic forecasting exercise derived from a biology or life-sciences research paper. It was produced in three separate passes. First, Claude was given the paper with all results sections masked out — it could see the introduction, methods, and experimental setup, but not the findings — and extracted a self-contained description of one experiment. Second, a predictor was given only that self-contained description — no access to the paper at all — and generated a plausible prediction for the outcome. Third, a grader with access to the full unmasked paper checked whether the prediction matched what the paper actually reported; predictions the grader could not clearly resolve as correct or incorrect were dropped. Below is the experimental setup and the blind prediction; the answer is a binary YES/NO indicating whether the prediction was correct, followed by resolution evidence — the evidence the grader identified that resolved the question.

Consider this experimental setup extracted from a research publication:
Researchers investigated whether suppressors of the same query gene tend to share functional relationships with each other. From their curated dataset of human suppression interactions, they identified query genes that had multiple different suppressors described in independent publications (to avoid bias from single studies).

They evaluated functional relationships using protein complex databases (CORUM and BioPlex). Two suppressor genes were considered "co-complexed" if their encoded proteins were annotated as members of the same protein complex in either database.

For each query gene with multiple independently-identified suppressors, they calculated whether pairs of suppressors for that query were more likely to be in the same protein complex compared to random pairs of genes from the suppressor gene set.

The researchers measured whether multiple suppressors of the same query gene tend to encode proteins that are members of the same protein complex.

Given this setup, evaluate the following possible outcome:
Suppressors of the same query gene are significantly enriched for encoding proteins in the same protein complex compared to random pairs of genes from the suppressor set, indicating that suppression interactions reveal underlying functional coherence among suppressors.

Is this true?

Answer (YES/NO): YES